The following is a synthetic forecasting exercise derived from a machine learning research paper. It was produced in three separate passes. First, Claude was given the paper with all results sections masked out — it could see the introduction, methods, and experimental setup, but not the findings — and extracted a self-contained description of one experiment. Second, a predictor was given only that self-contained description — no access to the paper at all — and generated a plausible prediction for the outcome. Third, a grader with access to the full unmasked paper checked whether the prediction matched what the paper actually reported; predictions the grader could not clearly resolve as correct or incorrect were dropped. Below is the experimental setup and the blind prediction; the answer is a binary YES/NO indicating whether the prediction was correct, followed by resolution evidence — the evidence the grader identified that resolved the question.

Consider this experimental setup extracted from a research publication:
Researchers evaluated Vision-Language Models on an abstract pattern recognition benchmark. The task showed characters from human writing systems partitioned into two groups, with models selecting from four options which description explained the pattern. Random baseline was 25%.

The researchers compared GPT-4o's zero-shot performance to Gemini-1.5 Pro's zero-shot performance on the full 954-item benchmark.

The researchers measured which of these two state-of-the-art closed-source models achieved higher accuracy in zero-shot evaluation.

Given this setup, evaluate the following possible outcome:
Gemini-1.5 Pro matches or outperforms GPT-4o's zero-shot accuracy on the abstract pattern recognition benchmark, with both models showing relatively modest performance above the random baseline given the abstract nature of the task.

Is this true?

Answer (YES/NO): NO